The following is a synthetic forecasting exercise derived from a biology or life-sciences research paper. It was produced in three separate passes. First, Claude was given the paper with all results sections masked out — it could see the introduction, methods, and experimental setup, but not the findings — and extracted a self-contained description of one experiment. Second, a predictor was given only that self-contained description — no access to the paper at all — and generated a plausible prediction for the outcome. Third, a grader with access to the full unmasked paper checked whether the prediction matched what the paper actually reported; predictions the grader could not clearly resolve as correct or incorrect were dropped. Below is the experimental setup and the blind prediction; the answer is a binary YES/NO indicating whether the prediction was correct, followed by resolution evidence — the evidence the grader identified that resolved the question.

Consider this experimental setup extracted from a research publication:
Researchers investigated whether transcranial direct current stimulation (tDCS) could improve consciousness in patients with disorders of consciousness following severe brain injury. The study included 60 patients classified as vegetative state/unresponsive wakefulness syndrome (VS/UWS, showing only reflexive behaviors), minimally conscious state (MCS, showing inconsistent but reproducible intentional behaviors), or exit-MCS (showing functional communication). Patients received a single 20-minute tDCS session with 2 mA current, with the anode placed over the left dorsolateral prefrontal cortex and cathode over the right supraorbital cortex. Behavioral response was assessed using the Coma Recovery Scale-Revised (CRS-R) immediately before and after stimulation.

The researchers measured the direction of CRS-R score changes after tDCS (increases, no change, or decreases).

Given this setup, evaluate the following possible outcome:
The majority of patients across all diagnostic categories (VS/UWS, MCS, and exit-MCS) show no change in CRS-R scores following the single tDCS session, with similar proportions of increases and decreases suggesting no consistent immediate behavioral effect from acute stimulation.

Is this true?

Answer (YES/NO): NO